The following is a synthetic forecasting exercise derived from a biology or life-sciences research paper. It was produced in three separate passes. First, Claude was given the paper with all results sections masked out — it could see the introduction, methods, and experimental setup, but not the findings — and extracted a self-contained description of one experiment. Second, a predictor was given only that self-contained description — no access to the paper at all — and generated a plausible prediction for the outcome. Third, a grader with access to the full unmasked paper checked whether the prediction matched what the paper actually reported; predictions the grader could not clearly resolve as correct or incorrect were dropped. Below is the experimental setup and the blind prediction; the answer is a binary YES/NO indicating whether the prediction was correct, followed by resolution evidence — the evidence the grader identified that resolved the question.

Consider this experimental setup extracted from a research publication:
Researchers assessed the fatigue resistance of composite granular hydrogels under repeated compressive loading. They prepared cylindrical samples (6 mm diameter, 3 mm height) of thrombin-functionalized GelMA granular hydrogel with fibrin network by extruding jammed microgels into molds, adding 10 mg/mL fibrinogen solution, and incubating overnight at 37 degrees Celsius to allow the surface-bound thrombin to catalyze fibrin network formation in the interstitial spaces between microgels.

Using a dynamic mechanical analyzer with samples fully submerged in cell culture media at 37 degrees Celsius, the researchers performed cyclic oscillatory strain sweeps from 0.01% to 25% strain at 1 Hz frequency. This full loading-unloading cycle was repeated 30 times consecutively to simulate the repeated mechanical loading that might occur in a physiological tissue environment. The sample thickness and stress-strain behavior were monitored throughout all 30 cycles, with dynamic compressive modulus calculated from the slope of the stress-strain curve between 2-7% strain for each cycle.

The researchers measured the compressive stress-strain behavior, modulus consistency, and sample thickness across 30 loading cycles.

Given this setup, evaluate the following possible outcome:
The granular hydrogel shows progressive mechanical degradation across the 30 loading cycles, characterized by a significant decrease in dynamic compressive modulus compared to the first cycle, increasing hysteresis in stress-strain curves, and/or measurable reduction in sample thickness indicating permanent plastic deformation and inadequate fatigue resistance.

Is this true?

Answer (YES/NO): NO